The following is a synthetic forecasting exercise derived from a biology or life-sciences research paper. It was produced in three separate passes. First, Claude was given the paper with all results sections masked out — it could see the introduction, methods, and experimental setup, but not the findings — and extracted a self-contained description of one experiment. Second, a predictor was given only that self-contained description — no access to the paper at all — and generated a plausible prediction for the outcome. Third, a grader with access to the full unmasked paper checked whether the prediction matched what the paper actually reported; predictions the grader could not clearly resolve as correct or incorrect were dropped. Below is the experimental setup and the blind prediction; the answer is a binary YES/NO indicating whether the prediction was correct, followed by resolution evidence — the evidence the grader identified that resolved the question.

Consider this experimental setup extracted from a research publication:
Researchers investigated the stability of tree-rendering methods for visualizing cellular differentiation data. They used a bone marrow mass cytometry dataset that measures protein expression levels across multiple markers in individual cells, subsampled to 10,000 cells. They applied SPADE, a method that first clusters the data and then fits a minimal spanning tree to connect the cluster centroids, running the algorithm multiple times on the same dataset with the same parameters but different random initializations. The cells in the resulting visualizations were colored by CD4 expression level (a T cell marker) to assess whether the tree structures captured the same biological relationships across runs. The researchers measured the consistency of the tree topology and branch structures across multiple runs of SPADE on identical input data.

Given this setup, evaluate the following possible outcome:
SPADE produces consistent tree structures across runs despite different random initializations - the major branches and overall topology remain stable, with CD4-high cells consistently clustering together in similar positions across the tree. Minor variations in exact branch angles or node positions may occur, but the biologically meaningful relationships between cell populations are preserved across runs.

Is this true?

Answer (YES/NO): NO